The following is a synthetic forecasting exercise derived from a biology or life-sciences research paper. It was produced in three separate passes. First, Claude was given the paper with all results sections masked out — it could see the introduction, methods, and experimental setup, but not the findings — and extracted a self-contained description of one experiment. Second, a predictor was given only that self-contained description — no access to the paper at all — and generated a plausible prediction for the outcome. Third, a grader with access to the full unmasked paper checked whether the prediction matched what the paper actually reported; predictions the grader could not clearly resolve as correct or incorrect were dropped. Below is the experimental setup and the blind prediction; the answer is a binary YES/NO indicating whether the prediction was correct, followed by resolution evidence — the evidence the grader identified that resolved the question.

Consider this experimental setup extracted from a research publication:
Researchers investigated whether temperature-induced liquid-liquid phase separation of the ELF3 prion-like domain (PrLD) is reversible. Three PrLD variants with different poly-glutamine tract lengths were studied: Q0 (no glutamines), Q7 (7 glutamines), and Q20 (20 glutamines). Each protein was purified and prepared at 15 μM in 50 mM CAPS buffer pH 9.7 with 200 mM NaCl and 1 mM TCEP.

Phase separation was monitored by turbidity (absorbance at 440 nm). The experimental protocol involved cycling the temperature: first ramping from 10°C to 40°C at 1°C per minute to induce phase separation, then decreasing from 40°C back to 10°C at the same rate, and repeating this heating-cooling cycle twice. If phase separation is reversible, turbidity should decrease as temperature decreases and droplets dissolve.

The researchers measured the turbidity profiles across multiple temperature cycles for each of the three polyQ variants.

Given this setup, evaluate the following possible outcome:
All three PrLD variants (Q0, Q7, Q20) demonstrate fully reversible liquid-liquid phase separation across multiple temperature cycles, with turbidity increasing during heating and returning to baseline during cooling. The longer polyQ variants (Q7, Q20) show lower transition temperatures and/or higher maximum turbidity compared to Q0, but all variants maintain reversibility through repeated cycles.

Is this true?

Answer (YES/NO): NO